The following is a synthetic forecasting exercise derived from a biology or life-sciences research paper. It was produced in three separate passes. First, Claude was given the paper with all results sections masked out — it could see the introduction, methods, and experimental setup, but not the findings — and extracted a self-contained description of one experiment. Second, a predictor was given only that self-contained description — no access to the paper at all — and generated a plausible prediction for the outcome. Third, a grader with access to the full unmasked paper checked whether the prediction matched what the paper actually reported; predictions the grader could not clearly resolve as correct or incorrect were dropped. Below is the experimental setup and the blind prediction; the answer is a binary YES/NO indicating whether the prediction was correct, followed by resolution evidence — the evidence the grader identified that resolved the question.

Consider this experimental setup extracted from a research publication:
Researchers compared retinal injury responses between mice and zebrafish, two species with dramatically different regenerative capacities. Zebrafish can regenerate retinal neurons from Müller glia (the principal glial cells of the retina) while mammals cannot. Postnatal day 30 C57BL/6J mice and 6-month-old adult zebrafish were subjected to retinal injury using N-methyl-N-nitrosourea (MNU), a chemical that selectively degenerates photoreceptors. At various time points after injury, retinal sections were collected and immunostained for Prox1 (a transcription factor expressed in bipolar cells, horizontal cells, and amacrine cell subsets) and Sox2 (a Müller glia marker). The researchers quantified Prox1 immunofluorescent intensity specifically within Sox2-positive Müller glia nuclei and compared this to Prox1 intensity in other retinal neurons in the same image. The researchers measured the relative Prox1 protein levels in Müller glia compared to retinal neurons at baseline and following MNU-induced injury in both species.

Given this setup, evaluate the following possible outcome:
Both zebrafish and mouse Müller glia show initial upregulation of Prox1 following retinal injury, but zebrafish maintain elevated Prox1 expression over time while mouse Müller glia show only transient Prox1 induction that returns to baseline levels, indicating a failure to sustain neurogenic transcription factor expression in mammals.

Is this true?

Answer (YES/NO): NO